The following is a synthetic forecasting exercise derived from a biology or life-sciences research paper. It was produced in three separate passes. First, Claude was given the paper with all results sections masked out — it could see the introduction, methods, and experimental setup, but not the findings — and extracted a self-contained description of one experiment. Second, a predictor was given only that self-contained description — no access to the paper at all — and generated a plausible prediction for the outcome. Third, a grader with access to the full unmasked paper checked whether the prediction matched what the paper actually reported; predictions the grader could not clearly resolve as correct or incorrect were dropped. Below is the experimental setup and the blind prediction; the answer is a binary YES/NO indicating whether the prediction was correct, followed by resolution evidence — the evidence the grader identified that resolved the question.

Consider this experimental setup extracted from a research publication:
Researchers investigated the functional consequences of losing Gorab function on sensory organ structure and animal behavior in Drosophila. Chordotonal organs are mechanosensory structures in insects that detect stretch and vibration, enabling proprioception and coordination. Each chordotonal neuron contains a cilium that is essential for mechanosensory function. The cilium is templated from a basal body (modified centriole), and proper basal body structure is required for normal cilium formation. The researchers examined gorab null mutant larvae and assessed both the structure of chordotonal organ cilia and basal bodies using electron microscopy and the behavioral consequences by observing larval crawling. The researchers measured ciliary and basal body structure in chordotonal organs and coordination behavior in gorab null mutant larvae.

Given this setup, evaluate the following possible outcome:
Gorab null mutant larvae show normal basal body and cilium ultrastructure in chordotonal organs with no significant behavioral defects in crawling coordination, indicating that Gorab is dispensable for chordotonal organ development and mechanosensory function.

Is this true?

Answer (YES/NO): NO